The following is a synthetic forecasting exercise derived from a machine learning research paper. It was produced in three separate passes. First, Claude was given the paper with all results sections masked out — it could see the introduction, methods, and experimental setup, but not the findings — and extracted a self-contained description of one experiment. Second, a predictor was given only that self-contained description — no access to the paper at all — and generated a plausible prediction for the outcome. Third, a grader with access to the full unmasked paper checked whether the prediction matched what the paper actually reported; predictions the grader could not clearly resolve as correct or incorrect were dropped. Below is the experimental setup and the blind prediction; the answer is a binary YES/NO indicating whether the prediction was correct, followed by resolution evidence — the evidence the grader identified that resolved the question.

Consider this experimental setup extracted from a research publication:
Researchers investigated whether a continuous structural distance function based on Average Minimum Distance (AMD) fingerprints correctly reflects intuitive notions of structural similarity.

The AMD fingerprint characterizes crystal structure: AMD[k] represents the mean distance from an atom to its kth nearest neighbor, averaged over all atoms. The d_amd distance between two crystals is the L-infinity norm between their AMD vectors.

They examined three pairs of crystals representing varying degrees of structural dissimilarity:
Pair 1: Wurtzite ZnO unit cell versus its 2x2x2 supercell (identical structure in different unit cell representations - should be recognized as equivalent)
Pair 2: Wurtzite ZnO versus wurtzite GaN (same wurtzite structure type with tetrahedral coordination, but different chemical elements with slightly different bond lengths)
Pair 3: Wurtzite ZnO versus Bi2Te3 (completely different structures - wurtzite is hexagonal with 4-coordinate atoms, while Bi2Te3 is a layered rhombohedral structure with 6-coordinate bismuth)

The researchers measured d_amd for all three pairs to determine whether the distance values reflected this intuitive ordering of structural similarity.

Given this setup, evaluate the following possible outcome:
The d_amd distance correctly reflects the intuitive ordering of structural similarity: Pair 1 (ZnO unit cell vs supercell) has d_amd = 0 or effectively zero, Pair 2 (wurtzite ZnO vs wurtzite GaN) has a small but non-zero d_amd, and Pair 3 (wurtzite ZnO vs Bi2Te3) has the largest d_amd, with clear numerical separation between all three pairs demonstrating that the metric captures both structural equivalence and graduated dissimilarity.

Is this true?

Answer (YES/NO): YES